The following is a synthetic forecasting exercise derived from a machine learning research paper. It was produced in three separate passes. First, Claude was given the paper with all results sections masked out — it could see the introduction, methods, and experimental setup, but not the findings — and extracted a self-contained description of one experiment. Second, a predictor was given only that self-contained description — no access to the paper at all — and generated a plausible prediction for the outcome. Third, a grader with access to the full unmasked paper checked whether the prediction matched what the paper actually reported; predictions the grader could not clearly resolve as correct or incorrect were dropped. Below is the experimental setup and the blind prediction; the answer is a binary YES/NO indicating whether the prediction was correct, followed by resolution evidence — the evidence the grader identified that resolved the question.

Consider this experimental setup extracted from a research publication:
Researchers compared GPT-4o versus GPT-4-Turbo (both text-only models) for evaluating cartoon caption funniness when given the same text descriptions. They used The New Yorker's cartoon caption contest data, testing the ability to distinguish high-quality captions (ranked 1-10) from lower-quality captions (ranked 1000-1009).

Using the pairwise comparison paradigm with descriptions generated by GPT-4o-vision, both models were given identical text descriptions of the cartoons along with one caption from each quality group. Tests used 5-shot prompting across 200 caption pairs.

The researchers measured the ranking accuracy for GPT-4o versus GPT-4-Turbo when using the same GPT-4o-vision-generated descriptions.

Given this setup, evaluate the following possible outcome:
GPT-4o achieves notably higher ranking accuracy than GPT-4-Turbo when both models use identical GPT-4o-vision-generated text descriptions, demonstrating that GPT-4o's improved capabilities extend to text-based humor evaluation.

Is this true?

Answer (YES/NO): NO